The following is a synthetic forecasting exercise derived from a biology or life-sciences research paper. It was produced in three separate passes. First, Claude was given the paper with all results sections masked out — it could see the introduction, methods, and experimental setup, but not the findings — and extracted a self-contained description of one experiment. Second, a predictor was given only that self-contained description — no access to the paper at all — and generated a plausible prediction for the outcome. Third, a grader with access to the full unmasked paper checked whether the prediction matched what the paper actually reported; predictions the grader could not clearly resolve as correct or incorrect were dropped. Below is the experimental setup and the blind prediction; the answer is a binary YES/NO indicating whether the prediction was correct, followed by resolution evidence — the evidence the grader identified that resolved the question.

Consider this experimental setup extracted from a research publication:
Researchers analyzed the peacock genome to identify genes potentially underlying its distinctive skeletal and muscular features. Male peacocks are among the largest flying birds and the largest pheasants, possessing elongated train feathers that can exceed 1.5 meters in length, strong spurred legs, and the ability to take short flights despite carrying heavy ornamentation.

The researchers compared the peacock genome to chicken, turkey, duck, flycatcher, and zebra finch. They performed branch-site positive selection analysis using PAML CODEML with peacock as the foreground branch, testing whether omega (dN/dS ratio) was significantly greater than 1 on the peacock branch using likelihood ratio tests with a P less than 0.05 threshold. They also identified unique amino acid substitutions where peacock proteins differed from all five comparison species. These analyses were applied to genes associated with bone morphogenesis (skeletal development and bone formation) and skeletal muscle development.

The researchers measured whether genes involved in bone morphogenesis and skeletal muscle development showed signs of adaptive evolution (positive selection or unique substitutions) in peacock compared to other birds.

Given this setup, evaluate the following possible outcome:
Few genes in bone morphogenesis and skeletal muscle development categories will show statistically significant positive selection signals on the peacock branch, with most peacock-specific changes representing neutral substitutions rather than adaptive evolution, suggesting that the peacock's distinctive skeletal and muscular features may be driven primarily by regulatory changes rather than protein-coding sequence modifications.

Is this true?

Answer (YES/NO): NO